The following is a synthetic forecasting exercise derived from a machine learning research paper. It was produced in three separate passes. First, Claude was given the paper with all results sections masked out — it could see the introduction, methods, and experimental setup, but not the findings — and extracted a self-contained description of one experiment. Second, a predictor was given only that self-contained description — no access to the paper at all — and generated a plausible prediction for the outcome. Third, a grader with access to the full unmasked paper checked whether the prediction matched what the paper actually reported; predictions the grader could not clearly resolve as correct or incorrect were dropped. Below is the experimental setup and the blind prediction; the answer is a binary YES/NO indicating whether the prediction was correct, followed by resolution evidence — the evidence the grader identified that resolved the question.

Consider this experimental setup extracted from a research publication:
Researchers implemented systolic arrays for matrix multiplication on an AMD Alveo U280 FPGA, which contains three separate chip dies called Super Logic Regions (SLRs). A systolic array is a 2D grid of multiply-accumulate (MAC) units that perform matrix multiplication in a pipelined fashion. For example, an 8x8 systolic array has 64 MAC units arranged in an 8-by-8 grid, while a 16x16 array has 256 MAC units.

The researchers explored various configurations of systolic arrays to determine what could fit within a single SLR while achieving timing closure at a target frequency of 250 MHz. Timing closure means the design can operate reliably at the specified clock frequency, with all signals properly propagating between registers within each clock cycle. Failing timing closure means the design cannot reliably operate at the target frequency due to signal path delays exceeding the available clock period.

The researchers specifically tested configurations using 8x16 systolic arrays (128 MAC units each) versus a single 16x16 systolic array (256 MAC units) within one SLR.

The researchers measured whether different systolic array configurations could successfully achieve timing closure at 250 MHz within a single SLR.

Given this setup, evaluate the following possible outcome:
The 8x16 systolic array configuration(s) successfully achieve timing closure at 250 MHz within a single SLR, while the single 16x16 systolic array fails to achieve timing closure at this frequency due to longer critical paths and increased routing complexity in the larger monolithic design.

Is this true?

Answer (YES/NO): YES